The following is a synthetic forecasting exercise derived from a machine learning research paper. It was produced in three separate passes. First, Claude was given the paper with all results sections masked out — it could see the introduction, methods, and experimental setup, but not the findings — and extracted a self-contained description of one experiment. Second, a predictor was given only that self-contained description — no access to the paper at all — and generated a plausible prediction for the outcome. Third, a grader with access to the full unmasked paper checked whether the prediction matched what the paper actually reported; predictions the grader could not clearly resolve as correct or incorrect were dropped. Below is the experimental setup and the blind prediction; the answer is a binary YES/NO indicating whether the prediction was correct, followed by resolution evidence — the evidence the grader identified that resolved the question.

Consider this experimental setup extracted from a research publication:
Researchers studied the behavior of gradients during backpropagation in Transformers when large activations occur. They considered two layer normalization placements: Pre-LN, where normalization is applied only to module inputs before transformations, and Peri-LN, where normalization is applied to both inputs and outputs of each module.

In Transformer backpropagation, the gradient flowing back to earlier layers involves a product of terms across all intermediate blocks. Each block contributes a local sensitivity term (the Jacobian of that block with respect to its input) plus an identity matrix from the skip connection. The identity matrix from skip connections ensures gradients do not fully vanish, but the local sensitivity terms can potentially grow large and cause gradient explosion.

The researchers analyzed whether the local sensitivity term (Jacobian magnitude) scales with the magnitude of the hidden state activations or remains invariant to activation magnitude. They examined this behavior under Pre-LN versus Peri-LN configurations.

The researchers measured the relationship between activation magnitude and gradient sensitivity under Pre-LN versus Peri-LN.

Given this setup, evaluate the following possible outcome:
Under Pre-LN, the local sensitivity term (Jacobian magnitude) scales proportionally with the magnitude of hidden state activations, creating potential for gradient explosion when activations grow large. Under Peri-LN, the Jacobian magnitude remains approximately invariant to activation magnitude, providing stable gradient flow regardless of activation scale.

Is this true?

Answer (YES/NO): YES